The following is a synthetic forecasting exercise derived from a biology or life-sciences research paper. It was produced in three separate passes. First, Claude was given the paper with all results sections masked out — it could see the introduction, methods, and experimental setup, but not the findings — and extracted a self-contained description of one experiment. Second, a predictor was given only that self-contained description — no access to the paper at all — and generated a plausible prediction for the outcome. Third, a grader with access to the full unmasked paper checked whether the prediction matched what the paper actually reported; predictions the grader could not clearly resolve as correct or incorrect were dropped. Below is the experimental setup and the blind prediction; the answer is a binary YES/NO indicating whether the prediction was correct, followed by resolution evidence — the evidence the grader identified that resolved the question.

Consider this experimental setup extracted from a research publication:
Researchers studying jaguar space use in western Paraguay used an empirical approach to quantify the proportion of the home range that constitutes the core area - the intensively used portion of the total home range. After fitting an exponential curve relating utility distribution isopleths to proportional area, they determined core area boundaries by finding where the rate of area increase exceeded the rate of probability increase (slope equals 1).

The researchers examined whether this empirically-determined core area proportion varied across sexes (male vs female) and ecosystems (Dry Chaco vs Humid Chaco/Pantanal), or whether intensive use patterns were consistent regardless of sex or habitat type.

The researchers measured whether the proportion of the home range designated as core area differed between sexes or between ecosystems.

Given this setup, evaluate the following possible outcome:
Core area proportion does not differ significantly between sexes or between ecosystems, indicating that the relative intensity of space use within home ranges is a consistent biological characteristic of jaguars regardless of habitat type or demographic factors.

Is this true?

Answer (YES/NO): YES